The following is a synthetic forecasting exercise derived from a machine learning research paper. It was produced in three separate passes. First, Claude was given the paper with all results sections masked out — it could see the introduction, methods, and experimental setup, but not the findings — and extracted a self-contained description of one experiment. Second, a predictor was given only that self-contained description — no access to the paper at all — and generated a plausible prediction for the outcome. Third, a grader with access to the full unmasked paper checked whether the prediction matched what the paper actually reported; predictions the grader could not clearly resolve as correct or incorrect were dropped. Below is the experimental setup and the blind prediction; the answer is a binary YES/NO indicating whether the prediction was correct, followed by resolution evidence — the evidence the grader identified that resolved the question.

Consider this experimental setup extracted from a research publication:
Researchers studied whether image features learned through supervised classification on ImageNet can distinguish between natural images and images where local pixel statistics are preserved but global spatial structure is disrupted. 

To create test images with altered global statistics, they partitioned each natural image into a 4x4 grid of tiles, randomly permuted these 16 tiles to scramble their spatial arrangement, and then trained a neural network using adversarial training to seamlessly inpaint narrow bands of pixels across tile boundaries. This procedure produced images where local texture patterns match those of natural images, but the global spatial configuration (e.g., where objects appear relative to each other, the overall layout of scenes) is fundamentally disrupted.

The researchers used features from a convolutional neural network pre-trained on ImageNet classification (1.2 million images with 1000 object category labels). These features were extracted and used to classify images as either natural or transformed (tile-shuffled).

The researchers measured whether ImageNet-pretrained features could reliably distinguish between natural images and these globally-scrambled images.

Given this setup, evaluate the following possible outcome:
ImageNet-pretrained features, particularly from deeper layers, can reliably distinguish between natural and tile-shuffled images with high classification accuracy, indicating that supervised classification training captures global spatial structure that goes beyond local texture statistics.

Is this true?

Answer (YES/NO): NO